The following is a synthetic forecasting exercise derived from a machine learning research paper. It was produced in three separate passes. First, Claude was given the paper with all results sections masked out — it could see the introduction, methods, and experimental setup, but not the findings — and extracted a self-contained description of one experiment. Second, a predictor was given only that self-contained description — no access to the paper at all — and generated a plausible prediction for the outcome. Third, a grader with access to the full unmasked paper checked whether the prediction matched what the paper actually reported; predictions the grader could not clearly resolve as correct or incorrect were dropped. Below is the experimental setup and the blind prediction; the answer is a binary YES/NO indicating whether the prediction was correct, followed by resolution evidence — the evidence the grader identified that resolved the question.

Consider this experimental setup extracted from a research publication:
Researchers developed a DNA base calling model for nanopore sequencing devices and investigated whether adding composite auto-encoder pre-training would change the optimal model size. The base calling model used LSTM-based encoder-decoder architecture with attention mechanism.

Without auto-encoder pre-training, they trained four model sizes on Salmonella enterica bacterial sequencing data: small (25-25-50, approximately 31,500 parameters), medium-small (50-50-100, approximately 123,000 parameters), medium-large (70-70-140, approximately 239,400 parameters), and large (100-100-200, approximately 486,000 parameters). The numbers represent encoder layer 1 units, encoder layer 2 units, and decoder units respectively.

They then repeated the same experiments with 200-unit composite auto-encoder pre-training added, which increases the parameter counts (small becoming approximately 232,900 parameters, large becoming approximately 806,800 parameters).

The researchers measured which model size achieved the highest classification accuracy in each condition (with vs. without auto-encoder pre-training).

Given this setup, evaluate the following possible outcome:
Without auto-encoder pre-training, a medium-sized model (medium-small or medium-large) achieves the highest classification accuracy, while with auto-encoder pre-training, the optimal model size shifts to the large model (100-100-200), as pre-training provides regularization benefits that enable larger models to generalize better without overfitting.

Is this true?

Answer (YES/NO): NO